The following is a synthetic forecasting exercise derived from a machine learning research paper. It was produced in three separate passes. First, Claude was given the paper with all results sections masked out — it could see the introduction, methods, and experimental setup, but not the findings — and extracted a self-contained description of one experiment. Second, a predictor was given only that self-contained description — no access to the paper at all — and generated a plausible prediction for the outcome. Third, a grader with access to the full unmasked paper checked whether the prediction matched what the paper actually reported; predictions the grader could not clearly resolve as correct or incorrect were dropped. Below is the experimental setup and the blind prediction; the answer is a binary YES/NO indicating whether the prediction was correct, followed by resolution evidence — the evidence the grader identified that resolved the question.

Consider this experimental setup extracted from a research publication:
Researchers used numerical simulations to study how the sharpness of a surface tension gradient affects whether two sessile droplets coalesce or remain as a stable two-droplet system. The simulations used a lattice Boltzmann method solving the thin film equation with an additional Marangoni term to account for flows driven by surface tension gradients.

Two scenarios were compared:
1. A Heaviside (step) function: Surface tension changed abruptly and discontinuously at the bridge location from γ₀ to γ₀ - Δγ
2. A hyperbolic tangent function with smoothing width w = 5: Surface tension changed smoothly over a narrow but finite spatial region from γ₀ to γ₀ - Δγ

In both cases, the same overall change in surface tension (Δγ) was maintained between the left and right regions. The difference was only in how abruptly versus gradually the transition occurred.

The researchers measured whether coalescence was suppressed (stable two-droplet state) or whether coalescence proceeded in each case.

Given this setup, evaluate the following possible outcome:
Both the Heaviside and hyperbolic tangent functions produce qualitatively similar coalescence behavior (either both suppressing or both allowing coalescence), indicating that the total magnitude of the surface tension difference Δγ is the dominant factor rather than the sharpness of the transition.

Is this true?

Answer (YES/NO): NO